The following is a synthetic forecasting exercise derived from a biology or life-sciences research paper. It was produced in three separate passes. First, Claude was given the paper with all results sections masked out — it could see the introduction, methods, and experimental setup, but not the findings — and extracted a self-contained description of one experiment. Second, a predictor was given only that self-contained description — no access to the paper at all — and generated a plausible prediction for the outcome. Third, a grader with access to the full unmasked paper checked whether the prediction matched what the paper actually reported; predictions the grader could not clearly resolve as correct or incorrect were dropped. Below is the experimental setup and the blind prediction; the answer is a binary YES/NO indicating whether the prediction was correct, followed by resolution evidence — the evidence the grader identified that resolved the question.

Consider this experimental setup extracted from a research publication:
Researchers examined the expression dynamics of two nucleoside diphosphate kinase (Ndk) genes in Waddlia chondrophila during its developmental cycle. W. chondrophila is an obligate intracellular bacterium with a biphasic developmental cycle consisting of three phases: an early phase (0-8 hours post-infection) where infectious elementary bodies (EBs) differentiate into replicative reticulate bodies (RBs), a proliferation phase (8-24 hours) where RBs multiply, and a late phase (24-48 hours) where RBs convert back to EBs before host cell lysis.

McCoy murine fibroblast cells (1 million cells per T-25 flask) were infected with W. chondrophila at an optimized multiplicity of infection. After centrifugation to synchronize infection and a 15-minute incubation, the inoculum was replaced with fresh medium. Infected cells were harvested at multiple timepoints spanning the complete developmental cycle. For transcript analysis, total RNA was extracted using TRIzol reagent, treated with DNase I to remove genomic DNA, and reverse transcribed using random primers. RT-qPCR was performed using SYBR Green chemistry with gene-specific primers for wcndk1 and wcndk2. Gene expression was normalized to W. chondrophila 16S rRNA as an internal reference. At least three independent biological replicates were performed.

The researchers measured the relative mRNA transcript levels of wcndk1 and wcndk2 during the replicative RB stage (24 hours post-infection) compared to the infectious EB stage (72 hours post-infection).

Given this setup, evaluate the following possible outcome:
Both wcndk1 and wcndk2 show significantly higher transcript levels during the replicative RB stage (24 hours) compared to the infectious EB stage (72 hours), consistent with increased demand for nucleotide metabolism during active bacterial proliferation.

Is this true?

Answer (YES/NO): YES